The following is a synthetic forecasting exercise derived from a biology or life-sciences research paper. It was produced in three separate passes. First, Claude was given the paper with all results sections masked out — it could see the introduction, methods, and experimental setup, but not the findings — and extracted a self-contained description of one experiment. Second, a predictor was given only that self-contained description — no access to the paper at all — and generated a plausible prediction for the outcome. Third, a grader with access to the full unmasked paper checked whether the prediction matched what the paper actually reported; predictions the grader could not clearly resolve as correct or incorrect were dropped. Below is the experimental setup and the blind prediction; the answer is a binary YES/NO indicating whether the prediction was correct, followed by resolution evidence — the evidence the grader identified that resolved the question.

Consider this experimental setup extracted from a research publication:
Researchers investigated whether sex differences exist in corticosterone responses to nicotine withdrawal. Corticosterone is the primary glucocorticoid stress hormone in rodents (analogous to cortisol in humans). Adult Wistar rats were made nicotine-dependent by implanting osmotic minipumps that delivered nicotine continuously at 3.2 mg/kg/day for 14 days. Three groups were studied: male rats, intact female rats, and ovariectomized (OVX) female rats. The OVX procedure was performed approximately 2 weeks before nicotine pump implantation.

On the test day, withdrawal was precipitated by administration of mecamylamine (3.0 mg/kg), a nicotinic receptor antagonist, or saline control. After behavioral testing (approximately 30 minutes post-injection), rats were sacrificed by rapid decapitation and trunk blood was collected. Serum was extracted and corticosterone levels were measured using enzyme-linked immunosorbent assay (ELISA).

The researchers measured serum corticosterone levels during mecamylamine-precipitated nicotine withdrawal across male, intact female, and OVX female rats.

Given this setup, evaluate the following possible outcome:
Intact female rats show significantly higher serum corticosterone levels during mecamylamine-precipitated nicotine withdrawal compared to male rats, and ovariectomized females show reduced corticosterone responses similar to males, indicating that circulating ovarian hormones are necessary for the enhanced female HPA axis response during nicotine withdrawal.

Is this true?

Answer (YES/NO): YES